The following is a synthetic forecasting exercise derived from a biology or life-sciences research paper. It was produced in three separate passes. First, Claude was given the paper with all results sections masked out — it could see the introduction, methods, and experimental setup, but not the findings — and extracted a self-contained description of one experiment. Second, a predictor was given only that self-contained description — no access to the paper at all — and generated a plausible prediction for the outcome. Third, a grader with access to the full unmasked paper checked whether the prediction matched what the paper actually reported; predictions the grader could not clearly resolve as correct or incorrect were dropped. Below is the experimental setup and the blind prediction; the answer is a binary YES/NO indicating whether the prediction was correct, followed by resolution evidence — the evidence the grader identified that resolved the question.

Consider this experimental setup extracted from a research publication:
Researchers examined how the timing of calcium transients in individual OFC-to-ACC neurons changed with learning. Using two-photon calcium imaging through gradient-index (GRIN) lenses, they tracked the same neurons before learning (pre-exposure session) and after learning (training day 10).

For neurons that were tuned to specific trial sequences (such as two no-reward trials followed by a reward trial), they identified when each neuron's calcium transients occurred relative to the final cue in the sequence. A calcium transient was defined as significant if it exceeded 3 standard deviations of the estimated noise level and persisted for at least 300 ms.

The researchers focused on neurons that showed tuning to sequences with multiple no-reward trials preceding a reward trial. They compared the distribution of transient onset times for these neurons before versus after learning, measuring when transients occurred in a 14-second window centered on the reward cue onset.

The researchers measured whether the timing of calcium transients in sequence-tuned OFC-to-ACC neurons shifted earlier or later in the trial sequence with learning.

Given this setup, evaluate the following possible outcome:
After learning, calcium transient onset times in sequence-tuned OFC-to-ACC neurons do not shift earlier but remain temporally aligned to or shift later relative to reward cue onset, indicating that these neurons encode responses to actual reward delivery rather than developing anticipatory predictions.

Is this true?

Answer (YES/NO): NO